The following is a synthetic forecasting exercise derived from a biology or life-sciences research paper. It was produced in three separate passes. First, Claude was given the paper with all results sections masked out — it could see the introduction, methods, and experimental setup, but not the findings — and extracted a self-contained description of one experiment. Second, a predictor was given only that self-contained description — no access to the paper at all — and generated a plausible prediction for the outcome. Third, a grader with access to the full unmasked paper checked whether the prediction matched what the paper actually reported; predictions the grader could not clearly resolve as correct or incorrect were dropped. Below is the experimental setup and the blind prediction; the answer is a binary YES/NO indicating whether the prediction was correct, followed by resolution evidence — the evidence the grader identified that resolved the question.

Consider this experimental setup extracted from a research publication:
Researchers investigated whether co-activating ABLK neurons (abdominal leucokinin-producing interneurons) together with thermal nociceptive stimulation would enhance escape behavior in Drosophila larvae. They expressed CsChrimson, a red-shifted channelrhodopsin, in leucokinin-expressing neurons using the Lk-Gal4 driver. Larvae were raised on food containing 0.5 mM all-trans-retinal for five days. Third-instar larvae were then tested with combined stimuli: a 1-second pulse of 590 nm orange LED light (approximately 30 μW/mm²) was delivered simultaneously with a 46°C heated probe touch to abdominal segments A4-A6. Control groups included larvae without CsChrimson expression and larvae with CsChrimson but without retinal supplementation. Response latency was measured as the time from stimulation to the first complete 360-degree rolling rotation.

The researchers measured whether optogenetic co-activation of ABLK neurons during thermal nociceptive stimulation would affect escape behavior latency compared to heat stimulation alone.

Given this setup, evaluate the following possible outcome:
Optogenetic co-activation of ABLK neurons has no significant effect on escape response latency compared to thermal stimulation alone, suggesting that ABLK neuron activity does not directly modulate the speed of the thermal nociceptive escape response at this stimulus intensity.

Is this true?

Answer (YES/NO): NO